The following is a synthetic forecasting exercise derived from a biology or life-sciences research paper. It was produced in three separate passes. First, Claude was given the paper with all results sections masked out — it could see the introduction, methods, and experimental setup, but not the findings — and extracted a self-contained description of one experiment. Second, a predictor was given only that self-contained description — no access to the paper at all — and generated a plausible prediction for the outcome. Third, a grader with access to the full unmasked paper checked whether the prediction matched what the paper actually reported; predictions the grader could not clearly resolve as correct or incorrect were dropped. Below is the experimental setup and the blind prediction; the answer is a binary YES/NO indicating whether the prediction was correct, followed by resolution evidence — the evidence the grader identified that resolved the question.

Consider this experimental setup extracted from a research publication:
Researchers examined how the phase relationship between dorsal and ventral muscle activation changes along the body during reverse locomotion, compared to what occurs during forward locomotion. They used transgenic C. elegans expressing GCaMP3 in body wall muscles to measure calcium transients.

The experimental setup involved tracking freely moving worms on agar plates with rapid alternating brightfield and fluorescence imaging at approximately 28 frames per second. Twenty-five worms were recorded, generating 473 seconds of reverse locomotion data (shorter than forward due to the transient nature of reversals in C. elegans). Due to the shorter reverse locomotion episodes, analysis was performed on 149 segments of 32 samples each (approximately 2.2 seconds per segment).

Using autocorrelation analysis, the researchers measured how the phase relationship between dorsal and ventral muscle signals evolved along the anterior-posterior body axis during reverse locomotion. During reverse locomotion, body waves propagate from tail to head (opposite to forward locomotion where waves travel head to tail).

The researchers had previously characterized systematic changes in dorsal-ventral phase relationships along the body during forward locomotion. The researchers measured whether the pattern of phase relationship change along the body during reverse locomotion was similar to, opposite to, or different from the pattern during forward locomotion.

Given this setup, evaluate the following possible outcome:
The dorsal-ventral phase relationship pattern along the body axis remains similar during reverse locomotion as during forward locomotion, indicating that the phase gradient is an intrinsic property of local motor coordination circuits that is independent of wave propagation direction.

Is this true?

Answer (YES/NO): NO